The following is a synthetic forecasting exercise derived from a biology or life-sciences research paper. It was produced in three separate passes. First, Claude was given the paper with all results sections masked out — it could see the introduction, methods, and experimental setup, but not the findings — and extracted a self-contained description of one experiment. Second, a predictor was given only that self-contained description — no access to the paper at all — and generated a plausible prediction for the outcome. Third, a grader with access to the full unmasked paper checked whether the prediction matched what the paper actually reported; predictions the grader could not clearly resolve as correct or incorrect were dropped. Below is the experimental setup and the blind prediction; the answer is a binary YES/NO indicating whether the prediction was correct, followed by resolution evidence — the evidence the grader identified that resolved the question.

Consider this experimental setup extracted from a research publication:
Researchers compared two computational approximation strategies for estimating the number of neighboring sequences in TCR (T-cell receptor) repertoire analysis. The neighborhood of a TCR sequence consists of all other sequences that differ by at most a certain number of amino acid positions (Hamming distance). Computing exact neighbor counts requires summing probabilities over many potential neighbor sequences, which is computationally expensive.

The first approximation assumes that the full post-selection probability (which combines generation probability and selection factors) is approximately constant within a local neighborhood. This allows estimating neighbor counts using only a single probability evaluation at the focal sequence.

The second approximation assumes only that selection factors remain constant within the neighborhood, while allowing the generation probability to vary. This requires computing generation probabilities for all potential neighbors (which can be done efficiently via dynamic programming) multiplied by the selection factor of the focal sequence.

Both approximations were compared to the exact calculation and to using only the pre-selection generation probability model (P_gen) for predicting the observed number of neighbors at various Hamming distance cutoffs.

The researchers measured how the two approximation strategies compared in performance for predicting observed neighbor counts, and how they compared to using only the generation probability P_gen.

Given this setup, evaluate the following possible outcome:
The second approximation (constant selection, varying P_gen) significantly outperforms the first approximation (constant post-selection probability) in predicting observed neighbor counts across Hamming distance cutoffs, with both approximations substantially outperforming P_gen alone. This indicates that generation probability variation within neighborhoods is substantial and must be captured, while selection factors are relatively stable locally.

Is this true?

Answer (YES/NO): NO